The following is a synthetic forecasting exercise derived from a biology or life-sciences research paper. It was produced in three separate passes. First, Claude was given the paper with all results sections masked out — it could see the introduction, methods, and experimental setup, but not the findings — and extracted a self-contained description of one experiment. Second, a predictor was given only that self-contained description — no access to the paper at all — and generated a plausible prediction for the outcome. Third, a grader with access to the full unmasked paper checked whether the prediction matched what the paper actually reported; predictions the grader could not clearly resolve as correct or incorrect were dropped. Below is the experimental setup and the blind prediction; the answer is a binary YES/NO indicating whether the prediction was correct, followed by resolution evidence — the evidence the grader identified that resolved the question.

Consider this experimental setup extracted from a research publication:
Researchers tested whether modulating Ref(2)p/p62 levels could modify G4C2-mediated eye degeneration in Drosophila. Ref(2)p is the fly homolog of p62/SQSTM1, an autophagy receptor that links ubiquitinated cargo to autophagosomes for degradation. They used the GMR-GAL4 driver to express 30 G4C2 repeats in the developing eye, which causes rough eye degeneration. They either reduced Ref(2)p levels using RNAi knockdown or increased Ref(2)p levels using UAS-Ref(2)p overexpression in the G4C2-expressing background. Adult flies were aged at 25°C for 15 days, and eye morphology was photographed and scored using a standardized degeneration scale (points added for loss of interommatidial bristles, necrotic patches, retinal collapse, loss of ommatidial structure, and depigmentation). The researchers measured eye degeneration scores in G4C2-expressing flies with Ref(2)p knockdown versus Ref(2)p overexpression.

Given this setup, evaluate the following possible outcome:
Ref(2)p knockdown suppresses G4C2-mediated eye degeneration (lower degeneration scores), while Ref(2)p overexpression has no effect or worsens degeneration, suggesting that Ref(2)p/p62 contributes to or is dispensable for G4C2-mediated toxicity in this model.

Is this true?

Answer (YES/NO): YES